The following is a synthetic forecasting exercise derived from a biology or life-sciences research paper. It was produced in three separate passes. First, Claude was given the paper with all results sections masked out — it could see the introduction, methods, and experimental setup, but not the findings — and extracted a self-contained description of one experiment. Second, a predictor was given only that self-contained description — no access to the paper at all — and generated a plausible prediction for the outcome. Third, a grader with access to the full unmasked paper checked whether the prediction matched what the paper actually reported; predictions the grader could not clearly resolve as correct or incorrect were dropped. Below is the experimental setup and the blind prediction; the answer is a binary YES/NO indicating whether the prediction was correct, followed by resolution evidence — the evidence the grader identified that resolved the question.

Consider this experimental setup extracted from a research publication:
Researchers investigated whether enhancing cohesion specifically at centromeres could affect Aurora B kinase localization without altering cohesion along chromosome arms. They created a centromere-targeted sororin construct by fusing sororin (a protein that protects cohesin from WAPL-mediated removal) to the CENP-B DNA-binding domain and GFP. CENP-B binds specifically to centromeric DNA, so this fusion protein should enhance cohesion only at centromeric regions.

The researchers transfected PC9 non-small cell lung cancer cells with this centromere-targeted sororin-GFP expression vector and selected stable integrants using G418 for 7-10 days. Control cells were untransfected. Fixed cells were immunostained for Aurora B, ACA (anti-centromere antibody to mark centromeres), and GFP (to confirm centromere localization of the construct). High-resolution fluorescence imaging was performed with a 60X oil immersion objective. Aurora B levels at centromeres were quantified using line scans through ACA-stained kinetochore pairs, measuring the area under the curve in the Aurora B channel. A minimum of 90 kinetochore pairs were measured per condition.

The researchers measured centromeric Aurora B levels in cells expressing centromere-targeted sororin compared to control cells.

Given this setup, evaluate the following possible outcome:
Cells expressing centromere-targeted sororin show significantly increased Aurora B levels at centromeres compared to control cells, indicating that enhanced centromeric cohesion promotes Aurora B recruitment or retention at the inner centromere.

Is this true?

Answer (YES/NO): NO